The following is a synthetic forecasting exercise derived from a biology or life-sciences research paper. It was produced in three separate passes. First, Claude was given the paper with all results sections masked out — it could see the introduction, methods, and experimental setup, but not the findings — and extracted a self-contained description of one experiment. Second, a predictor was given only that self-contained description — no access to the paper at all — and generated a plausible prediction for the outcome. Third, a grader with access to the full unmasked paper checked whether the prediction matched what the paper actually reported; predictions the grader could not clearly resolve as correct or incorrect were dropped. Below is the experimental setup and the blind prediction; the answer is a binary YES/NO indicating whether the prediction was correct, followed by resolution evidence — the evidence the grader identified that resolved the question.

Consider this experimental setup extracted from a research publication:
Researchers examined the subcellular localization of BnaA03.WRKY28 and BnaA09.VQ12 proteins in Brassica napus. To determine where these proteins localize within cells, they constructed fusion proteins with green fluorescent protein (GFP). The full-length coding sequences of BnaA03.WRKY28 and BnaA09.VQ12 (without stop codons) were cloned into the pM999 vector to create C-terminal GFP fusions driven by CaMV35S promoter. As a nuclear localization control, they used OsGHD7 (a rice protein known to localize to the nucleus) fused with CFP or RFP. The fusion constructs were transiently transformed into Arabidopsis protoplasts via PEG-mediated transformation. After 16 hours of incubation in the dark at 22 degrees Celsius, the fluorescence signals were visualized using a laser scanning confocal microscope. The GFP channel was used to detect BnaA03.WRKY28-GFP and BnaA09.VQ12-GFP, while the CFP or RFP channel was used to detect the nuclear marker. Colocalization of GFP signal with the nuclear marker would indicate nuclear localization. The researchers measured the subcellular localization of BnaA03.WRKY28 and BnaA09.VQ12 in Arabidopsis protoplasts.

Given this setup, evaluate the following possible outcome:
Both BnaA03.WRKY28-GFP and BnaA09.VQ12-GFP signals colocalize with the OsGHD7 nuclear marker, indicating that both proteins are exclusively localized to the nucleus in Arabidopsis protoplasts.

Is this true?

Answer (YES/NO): NO